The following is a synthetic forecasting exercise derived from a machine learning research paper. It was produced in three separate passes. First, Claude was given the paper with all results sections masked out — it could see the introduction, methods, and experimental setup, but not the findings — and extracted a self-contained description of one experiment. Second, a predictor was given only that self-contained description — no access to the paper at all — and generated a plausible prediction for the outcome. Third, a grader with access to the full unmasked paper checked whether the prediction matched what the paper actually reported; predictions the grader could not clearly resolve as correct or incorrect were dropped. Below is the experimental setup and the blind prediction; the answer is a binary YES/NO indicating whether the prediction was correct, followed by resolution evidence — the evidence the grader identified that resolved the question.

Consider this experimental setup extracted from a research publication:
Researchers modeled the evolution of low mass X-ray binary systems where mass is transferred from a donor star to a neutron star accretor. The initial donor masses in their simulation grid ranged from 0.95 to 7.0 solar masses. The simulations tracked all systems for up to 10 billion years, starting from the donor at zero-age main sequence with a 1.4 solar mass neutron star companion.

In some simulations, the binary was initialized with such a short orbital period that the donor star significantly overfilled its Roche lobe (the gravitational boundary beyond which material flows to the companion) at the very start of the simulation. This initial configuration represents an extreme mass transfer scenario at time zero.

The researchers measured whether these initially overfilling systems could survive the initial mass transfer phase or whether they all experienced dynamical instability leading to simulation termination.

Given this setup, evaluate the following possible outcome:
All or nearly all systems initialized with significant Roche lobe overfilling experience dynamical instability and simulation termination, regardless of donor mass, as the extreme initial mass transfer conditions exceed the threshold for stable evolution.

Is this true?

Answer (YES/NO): NO